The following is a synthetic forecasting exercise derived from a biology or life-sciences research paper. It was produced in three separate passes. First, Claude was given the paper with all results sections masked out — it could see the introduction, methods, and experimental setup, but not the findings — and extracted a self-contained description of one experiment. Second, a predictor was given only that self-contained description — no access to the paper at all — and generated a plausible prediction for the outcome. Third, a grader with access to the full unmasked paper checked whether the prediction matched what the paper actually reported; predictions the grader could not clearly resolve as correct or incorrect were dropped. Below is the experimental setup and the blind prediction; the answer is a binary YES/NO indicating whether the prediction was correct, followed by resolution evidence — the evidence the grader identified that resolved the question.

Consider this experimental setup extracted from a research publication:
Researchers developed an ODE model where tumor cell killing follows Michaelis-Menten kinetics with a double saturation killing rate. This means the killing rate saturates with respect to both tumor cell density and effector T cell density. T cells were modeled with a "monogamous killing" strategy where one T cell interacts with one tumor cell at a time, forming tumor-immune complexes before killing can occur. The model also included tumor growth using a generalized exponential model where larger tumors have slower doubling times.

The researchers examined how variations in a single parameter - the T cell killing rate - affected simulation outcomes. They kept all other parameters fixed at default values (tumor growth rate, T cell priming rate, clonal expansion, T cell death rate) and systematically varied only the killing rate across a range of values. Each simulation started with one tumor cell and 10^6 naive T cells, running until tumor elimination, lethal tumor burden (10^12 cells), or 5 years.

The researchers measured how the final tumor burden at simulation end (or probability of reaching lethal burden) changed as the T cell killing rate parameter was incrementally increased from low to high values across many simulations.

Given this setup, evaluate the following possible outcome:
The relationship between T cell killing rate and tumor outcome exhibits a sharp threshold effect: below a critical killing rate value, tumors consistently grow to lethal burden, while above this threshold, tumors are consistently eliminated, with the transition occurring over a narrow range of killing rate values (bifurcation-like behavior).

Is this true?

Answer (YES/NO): YES